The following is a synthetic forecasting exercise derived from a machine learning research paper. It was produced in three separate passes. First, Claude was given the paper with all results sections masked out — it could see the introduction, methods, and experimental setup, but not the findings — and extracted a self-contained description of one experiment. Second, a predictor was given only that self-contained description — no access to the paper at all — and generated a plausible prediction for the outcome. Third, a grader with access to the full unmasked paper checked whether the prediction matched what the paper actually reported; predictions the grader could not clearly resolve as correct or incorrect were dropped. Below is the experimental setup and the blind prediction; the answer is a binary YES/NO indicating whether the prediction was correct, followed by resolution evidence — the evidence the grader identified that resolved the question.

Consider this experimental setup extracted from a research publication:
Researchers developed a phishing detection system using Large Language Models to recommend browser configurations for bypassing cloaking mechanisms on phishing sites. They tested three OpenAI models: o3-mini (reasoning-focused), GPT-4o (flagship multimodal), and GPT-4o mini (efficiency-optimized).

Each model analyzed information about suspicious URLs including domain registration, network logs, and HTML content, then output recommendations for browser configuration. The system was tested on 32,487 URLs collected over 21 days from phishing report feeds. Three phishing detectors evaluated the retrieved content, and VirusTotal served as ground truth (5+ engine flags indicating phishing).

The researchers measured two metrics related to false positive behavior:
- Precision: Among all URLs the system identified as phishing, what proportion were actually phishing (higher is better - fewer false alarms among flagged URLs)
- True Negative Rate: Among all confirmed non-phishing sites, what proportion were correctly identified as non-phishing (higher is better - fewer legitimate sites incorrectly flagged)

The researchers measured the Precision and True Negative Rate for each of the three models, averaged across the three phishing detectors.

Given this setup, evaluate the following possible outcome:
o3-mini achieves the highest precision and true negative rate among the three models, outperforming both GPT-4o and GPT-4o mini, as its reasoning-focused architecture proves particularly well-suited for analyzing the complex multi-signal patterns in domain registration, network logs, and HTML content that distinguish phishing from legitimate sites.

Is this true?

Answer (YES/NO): NO